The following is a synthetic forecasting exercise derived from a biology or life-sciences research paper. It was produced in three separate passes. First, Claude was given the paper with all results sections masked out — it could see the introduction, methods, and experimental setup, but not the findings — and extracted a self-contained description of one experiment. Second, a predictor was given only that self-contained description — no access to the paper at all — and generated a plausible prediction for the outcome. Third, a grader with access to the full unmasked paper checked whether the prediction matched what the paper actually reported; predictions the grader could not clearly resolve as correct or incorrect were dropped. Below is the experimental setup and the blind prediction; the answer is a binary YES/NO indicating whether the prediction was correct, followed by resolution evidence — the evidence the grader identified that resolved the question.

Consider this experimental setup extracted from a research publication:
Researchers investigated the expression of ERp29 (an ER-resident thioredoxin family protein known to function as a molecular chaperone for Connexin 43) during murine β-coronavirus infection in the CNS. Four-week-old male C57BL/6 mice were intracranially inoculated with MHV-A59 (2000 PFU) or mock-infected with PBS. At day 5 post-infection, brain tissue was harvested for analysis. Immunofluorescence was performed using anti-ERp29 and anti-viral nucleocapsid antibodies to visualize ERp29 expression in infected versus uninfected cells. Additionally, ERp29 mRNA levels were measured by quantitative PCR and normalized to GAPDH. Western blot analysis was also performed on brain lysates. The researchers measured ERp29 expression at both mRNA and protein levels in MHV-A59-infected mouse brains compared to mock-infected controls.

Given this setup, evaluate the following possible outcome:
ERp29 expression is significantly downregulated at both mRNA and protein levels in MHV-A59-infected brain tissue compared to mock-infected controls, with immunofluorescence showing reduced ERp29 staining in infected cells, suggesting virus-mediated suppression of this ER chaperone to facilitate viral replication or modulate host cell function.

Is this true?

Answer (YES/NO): YES